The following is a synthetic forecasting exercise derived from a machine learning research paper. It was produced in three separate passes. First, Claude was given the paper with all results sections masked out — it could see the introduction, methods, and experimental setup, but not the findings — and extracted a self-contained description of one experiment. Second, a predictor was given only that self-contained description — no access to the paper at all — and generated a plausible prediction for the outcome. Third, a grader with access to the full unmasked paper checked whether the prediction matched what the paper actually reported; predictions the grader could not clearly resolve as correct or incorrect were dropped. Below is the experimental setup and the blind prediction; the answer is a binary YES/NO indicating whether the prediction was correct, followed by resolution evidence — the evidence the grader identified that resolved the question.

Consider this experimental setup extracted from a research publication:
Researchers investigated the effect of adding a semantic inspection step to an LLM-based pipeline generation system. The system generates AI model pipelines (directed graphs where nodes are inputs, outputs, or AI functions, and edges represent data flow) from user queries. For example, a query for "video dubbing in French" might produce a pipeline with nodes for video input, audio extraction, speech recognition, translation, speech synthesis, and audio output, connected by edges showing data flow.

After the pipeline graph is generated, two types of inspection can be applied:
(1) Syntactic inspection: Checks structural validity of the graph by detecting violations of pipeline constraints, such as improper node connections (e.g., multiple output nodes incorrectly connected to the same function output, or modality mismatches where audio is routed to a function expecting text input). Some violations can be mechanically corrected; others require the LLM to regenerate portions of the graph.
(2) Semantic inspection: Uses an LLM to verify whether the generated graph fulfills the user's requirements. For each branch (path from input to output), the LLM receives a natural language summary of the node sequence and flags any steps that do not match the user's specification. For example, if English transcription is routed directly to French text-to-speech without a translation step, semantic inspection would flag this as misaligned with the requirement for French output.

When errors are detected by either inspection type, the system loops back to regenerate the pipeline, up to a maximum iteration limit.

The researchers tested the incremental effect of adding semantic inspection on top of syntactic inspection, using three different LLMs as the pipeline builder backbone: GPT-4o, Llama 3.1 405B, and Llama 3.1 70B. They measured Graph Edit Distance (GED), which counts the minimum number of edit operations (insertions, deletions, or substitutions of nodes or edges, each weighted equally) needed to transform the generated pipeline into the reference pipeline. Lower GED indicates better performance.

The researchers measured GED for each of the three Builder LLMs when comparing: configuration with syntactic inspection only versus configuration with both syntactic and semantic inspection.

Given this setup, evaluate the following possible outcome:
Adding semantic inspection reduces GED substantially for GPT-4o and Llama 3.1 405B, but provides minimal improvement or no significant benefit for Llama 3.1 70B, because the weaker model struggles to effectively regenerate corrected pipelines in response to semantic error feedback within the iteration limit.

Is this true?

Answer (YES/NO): NO